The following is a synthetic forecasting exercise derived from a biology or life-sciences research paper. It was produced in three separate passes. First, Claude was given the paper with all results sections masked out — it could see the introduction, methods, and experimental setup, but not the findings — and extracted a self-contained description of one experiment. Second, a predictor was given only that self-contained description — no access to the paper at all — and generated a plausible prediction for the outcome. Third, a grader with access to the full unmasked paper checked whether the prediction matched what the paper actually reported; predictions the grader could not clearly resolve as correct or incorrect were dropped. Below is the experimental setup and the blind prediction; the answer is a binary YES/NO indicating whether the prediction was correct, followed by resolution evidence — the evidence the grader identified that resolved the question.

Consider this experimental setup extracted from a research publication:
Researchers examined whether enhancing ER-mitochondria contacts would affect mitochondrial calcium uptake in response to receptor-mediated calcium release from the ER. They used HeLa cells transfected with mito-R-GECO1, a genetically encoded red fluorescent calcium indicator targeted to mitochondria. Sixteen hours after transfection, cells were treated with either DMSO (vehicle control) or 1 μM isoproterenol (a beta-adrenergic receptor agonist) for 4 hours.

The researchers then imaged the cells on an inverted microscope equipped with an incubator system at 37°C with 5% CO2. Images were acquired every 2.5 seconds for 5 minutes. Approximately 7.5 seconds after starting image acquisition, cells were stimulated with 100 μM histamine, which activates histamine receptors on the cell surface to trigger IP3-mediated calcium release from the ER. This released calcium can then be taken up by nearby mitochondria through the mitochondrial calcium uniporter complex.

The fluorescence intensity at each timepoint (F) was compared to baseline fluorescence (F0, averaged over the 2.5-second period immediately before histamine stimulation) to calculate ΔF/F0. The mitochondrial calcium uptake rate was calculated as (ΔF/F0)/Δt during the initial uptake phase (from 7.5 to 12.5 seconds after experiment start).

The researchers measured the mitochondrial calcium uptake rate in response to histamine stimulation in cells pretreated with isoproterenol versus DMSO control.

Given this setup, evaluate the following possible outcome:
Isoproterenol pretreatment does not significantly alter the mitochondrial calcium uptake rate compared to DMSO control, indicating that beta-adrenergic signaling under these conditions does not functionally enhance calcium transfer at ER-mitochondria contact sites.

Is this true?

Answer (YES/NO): NO